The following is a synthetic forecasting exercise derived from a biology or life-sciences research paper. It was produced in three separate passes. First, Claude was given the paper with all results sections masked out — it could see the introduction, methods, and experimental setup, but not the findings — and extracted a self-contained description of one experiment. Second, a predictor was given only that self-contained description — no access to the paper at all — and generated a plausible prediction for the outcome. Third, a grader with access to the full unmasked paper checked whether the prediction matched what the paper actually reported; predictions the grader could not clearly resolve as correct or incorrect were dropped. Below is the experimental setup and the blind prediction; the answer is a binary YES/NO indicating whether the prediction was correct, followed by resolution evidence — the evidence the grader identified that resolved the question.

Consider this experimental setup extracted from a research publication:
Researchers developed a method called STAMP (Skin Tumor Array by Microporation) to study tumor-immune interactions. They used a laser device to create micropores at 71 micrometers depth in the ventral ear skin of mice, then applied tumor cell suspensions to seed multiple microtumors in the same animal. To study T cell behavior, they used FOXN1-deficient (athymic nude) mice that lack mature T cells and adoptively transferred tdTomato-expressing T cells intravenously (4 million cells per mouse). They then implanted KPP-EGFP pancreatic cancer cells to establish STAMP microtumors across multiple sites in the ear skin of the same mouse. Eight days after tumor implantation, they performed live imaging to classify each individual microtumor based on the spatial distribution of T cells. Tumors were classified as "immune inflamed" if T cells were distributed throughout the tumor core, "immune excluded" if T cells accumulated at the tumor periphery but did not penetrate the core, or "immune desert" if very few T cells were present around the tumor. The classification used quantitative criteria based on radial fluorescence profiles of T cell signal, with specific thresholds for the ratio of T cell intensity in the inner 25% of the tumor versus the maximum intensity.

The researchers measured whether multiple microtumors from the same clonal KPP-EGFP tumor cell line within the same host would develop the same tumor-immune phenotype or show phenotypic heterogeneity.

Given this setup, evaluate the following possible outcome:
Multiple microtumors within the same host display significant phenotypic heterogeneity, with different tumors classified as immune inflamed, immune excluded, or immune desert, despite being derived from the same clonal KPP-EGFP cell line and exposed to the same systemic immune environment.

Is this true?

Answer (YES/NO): YES